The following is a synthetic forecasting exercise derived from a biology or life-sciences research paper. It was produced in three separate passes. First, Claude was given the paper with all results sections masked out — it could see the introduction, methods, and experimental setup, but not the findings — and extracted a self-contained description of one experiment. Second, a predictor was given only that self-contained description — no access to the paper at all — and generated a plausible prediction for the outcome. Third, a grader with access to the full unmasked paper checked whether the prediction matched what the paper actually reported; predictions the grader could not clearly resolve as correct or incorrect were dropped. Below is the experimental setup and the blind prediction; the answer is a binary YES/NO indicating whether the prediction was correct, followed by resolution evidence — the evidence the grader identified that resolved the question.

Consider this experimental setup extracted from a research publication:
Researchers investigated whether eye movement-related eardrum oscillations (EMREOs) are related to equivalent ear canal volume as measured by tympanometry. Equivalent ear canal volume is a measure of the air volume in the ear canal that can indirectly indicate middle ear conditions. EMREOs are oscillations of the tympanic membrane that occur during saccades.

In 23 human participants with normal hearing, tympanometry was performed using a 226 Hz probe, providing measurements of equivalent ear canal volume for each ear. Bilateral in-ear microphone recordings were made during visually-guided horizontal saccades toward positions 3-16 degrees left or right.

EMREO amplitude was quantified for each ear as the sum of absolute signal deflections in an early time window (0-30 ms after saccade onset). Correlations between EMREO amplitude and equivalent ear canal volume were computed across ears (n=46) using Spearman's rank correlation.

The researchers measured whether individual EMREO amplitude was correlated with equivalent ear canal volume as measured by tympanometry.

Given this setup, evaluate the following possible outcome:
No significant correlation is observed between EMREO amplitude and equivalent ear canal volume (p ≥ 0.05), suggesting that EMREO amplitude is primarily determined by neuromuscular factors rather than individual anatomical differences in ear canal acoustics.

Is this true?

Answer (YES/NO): NO